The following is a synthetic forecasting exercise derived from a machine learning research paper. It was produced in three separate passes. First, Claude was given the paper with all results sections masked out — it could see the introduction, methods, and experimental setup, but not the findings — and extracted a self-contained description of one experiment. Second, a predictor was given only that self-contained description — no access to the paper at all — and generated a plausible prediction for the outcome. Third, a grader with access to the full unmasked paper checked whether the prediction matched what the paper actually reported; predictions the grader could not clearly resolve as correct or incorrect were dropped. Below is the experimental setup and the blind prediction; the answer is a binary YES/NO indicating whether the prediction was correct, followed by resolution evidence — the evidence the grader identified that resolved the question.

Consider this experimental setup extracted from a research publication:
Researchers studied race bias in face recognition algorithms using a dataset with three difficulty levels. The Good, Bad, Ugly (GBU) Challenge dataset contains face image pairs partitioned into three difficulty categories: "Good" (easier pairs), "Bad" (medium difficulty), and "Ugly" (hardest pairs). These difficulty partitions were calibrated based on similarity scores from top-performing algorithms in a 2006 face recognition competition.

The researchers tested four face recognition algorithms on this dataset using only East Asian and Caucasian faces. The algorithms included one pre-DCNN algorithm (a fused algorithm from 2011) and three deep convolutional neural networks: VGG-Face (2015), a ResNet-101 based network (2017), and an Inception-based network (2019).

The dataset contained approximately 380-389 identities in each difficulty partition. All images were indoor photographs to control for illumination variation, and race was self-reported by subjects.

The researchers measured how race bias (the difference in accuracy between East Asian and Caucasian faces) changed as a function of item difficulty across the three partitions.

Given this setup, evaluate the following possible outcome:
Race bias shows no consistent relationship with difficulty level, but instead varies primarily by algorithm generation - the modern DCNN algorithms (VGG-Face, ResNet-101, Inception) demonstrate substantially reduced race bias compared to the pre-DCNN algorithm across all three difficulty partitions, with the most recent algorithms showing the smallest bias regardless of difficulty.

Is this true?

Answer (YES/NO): NO